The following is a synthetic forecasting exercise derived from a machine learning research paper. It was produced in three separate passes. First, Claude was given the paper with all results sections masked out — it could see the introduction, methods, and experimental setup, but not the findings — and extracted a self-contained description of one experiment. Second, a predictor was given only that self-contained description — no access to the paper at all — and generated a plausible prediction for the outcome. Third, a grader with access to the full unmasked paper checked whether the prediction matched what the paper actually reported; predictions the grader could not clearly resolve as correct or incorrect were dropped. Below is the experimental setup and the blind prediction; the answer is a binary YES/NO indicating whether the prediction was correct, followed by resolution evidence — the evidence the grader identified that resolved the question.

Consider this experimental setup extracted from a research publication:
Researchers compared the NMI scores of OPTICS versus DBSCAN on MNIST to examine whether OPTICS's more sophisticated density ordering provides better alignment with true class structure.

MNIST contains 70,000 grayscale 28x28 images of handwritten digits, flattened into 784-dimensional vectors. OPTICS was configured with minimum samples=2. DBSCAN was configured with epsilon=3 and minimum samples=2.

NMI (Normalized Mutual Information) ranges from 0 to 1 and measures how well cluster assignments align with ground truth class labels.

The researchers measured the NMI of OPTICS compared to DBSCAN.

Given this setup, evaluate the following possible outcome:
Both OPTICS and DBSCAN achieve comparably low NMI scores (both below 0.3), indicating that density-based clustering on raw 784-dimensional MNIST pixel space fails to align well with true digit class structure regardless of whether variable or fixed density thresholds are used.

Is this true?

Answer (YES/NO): YES